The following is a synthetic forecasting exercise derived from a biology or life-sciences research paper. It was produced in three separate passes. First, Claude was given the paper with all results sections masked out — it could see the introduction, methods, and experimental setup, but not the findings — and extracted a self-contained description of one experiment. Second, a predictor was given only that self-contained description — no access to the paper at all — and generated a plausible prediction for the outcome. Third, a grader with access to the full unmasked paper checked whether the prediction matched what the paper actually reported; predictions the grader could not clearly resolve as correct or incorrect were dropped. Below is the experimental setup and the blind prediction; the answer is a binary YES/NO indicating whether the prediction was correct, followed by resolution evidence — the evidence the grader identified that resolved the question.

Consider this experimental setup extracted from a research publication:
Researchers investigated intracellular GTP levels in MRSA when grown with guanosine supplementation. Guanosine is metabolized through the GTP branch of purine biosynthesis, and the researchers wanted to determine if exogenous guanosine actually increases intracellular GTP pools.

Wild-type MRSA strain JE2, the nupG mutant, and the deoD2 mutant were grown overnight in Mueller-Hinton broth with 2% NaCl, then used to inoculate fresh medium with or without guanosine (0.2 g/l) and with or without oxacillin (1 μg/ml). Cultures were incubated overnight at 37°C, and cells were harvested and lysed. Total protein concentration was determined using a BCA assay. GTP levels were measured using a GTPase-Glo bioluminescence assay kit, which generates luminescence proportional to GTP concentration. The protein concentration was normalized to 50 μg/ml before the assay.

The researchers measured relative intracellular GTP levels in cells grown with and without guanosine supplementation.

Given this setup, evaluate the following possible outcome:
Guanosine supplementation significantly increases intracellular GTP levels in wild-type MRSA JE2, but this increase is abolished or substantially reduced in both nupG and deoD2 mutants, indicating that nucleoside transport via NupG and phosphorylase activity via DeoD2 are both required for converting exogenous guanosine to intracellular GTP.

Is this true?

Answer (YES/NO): NO